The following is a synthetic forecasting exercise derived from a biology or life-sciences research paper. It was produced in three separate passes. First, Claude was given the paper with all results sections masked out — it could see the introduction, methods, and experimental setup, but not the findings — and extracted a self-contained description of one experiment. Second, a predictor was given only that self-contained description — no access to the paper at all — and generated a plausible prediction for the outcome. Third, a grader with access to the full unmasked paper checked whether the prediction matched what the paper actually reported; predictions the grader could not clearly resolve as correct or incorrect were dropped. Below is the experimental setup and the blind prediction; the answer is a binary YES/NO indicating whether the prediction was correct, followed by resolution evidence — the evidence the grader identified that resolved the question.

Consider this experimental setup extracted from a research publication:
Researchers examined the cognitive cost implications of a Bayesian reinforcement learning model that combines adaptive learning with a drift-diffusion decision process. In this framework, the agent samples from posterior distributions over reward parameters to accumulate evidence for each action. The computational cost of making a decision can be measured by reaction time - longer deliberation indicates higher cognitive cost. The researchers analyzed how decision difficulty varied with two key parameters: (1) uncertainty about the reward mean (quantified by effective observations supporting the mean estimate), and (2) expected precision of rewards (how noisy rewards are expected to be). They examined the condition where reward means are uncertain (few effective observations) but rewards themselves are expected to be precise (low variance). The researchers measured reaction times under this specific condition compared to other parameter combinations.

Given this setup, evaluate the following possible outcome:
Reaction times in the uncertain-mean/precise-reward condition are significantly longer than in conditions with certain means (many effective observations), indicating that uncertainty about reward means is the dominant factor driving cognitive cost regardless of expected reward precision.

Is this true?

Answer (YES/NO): NO